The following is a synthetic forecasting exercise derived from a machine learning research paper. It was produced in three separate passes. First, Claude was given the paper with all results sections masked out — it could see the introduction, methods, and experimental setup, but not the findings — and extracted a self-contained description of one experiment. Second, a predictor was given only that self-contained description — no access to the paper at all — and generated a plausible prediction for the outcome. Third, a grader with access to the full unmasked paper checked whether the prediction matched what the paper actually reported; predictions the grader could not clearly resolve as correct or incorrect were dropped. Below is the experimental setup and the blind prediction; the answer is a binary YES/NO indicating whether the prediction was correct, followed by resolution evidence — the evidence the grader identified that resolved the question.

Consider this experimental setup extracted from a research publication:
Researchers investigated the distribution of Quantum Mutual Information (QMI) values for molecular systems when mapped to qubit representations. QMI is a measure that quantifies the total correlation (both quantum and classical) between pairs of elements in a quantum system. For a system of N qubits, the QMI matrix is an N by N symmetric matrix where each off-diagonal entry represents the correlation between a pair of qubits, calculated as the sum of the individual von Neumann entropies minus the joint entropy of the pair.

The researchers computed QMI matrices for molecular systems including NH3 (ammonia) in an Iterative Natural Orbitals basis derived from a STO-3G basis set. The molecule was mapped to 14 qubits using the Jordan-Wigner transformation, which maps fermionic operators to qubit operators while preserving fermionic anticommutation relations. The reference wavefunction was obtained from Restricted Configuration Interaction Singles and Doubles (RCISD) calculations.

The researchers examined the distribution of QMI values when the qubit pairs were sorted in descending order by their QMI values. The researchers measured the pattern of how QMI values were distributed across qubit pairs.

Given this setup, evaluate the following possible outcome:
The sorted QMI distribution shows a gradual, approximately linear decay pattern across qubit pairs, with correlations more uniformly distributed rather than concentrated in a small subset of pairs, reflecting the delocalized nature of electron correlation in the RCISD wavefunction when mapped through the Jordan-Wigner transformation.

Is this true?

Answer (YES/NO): NO